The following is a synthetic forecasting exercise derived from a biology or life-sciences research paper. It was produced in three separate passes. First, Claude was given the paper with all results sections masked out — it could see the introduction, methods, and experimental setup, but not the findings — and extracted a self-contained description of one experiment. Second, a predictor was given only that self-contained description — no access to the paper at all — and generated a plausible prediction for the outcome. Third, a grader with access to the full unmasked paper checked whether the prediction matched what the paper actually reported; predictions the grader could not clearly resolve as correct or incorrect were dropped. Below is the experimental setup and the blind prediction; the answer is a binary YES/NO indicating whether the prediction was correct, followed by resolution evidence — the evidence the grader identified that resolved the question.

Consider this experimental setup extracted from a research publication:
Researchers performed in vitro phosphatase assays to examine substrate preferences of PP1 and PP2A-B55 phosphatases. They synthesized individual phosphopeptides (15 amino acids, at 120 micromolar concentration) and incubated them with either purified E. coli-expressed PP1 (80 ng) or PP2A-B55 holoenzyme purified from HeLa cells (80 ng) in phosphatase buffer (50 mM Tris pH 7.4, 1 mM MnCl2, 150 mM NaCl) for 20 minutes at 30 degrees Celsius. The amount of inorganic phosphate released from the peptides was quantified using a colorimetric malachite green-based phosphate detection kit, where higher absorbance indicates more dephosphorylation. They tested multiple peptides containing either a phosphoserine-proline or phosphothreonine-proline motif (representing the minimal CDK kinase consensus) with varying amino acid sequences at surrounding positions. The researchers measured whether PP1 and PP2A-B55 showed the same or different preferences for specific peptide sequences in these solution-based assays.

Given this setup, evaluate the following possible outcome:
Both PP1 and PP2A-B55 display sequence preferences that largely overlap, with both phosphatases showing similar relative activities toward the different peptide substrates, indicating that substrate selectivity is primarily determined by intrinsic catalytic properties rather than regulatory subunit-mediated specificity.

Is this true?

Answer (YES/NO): NO